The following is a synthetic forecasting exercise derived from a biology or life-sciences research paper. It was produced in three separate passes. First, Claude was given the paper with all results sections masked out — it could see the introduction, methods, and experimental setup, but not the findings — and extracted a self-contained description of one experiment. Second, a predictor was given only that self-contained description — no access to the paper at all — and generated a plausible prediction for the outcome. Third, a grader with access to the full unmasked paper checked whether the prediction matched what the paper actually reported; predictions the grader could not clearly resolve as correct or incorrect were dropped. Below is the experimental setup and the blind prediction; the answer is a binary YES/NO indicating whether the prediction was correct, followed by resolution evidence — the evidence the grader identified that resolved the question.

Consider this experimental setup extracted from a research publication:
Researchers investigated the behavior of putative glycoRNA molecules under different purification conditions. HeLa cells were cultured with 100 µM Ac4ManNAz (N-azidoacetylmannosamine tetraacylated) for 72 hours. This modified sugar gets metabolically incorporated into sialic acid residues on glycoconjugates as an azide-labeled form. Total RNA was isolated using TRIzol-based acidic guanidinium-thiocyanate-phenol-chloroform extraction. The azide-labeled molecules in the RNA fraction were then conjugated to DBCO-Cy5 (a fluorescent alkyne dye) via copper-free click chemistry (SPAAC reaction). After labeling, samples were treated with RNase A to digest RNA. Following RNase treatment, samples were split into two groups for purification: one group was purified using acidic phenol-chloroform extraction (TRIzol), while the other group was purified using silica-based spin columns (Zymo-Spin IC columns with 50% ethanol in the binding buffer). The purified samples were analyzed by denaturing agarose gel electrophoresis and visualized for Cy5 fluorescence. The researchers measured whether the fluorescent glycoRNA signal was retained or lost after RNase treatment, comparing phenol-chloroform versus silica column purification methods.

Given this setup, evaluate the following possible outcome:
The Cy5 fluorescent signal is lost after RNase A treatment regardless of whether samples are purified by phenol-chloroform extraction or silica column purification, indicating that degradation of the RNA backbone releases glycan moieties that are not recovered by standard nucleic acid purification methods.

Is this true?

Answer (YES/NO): NO